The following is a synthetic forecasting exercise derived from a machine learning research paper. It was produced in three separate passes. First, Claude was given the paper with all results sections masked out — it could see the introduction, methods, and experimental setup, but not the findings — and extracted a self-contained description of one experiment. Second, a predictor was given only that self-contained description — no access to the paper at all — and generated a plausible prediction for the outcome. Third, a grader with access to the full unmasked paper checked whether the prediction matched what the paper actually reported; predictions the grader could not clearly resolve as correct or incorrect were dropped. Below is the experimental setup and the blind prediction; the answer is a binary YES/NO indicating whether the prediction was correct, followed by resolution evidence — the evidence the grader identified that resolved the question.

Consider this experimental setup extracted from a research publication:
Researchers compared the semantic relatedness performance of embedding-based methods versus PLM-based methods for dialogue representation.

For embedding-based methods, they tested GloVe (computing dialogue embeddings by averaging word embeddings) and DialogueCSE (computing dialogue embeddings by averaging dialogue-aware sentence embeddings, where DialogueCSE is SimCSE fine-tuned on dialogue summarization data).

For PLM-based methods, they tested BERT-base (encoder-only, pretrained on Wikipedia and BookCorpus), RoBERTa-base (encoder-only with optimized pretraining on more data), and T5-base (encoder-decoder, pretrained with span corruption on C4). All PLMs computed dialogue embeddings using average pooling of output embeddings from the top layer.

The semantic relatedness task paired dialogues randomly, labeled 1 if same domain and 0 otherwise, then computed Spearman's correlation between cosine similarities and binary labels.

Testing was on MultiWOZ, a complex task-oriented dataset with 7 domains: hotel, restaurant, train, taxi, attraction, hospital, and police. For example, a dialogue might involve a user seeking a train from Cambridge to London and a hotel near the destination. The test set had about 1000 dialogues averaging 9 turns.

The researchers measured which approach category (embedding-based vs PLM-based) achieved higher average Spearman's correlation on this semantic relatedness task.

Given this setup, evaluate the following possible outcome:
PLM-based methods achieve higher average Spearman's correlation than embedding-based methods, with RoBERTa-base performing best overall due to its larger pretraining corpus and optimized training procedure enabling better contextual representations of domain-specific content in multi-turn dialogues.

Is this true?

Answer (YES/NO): NO